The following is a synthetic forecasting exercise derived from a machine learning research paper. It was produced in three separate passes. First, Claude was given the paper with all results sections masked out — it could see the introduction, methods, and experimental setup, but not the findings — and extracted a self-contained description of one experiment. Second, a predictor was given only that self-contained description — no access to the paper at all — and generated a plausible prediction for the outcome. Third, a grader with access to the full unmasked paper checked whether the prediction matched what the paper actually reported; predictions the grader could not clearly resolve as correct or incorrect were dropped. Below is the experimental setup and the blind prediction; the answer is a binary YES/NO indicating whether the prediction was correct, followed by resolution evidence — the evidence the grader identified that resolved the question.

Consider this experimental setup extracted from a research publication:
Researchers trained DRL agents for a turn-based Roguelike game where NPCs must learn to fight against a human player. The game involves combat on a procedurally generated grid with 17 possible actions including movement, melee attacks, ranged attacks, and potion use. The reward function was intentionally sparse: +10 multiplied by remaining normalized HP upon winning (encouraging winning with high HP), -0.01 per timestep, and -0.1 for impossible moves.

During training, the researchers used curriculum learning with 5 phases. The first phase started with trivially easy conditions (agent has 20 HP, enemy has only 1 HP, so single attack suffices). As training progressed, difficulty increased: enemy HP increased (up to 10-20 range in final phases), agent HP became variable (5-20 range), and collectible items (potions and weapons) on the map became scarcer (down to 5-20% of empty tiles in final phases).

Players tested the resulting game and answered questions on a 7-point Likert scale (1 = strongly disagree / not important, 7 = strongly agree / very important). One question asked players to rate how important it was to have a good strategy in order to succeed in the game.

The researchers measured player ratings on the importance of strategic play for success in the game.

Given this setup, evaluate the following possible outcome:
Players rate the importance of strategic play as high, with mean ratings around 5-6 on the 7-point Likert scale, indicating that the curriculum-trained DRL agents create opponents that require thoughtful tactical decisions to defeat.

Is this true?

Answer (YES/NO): NO